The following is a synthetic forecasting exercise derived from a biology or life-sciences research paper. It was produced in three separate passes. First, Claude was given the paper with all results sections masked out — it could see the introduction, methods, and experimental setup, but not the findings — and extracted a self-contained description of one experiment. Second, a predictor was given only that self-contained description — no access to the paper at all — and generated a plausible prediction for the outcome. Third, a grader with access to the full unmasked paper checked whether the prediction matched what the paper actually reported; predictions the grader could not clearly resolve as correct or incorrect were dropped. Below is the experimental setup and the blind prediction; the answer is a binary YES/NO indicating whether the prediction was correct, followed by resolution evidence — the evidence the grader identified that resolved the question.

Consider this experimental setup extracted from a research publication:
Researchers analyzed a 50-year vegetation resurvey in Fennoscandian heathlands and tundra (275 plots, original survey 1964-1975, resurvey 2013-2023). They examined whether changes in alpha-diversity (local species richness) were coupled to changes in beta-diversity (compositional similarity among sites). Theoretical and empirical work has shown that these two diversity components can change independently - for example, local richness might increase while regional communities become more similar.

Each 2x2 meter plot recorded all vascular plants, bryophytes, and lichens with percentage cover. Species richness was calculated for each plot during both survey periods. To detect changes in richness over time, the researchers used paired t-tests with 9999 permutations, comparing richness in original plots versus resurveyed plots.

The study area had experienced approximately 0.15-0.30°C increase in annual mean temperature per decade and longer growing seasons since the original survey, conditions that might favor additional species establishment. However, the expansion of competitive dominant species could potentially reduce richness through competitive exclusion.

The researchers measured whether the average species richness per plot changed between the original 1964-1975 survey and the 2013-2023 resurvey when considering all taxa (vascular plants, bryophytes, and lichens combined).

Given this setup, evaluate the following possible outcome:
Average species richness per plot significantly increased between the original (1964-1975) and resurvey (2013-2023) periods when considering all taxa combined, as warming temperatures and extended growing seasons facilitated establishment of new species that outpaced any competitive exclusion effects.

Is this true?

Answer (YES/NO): NO